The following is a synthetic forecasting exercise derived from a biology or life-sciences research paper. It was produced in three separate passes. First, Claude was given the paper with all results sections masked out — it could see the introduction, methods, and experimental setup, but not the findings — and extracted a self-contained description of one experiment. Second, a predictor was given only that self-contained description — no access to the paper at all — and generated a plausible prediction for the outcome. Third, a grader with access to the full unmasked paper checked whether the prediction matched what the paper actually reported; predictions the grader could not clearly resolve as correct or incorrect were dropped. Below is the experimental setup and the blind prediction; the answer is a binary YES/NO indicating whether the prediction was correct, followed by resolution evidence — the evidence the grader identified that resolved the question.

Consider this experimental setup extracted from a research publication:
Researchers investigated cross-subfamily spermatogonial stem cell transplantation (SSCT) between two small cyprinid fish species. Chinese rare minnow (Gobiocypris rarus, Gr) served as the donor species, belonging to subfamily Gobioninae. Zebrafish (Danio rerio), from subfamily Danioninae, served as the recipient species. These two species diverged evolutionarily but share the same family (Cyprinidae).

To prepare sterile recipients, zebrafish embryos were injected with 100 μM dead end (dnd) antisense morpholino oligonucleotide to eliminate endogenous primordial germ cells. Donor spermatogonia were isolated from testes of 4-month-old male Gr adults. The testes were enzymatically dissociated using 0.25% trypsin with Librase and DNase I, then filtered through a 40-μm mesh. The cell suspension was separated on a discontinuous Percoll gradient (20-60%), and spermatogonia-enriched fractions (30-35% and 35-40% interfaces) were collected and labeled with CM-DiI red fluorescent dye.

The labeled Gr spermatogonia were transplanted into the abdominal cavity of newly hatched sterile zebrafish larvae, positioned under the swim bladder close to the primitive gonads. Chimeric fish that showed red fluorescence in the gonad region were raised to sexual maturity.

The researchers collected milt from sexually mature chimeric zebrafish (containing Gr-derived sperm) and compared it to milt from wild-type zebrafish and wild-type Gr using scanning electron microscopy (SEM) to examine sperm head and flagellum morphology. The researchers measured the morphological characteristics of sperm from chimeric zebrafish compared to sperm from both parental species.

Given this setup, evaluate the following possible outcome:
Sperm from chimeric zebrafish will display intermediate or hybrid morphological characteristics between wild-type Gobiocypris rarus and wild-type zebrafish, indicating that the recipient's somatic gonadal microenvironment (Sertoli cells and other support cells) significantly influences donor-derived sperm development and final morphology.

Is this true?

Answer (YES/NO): NO